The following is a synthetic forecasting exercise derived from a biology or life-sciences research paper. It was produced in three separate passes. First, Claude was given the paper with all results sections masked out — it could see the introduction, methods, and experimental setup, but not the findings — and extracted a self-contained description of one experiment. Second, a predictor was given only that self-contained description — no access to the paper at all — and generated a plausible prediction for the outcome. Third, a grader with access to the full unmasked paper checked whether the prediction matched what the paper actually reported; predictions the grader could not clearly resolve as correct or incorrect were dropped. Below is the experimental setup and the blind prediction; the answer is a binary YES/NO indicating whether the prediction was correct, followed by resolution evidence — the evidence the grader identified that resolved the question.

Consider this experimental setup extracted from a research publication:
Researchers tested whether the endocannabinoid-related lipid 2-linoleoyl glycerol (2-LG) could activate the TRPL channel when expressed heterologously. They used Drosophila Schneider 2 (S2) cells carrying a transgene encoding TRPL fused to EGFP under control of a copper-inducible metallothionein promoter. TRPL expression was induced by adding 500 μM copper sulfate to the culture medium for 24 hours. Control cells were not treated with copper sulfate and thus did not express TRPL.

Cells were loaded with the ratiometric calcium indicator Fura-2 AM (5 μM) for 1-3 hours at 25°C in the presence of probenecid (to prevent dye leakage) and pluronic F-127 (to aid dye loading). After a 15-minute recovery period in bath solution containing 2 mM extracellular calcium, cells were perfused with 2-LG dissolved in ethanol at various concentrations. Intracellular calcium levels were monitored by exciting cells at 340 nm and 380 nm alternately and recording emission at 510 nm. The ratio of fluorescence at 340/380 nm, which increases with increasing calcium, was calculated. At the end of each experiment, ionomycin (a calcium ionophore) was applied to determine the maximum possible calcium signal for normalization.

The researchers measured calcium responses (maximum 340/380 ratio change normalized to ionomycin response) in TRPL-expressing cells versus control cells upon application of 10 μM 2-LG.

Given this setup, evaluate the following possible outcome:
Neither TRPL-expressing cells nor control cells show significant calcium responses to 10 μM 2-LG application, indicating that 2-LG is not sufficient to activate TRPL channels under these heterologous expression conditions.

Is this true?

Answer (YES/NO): NO